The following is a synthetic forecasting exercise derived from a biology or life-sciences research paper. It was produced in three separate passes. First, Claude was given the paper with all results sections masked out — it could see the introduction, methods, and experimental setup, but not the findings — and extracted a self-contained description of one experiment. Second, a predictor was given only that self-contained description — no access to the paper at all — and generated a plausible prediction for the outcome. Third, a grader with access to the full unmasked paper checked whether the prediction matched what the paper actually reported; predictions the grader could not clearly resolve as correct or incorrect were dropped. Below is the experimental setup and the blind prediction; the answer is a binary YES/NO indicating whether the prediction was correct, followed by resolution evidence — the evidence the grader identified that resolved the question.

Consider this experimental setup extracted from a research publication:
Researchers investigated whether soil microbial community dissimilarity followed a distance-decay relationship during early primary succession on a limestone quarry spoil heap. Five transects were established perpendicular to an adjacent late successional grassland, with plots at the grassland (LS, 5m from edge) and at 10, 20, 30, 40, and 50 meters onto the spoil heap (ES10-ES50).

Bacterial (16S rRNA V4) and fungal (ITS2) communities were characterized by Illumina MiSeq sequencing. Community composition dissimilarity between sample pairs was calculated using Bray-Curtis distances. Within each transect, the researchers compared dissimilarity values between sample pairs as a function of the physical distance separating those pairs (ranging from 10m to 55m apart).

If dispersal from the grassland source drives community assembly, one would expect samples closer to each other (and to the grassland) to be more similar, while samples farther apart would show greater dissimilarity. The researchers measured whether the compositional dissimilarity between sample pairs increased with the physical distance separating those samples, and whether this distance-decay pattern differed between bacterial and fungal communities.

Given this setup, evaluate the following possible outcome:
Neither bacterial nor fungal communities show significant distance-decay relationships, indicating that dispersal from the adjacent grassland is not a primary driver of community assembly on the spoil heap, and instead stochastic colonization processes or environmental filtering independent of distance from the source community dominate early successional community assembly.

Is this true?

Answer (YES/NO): NO